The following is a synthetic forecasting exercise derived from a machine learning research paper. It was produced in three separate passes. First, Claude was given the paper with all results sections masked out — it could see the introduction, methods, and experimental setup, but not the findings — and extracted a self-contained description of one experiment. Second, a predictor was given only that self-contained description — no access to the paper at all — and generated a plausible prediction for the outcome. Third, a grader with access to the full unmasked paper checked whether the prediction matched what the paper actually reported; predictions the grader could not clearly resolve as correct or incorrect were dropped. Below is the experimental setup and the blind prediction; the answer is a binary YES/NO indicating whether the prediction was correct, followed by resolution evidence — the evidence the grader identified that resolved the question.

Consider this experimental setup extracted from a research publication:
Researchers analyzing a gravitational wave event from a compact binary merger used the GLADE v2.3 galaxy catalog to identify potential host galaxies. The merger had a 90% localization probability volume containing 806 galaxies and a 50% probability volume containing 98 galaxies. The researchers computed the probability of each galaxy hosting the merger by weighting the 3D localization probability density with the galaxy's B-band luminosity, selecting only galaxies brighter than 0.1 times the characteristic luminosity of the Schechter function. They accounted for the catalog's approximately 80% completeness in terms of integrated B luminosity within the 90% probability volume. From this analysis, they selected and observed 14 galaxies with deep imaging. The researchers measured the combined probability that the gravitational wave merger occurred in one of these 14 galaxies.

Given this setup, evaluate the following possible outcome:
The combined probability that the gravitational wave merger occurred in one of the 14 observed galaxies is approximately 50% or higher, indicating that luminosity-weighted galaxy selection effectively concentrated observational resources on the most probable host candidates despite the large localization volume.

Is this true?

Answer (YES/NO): NO